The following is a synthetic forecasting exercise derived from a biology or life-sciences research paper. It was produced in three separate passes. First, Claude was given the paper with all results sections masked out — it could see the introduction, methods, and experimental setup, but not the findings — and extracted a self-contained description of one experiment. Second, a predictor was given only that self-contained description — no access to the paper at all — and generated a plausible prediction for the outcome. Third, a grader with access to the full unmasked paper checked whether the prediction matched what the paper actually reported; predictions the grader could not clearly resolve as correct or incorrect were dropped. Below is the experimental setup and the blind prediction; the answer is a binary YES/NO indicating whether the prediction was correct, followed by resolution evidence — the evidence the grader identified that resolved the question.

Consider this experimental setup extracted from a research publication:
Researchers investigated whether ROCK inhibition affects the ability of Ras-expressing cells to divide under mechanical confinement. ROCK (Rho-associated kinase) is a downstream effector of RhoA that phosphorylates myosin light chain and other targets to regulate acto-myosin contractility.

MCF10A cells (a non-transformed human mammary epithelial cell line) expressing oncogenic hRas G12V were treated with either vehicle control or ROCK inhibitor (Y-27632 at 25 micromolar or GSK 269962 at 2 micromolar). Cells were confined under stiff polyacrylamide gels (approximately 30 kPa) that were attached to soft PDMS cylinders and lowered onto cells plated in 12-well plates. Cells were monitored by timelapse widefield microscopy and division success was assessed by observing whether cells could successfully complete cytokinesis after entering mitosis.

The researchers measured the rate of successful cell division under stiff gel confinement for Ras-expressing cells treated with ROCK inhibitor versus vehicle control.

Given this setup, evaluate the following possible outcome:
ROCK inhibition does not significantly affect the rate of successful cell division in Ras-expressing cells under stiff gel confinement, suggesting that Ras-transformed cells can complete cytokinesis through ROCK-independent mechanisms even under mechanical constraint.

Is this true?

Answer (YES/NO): NO